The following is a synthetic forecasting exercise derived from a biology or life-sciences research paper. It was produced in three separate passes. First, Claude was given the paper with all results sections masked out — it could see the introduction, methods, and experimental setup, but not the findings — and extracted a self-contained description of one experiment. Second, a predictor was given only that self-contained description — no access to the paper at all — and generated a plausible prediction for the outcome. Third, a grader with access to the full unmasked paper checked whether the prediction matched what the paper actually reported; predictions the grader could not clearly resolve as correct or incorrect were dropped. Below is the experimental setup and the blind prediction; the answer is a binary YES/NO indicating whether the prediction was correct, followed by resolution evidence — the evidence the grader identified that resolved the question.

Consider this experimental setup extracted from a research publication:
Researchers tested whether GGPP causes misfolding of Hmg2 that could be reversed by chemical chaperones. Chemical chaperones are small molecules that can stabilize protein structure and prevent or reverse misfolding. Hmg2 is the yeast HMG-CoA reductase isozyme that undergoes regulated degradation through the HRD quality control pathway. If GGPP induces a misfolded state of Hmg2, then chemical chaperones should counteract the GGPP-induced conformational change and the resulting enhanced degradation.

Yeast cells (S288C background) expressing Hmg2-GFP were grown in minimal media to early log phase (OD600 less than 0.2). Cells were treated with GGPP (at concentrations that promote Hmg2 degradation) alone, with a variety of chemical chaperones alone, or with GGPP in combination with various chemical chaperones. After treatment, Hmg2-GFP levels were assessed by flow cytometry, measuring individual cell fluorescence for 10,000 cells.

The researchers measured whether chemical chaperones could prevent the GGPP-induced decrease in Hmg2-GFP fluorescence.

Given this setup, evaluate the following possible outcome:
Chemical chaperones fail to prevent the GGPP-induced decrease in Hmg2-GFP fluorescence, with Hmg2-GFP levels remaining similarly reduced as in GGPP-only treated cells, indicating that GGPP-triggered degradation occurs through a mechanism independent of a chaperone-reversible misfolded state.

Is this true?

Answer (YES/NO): NO